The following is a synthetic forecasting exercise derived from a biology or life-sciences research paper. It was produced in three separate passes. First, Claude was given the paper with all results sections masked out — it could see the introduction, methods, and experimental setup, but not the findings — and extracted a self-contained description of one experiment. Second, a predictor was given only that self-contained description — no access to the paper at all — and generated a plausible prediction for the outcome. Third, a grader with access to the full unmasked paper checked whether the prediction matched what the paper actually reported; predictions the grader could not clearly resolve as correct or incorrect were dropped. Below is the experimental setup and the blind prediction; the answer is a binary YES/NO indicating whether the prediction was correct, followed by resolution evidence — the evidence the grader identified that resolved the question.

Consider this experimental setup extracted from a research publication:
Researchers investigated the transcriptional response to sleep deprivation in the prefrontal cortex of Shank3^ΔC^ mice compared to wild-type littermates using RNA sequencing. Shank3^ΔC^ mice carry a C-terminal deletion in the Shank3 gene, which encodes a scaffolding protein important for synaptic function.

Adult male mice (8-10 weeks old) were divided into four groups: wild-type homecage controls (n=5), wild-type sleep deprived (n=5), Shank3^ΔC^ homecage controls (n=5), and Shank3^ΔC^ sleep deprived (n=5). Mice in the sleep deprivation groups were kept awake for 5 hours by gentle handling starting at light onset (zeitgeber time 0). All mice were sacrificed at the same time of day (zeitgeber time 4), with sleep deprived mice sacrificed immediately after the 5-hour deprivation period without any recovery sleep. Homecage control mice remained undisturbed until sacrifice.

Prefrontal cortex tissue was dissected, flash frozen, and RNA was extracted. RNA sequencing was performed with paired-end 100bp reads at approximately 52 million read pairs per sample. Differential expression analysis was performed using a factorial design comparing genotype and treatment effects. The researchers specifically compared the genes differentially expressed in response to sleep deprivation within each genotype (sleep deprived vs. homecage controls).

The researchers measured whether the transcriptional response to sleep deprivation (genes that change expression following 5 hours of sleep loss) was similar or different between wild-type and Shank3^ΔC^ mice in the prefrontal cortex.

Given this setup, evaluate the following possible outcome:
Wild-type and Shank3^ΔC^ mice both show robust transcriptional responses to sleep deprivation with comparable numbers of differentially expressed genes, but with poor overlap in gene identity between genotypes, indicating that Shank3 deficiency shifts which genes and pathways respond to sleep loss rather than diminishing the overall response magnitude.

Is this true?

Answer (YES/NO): NO